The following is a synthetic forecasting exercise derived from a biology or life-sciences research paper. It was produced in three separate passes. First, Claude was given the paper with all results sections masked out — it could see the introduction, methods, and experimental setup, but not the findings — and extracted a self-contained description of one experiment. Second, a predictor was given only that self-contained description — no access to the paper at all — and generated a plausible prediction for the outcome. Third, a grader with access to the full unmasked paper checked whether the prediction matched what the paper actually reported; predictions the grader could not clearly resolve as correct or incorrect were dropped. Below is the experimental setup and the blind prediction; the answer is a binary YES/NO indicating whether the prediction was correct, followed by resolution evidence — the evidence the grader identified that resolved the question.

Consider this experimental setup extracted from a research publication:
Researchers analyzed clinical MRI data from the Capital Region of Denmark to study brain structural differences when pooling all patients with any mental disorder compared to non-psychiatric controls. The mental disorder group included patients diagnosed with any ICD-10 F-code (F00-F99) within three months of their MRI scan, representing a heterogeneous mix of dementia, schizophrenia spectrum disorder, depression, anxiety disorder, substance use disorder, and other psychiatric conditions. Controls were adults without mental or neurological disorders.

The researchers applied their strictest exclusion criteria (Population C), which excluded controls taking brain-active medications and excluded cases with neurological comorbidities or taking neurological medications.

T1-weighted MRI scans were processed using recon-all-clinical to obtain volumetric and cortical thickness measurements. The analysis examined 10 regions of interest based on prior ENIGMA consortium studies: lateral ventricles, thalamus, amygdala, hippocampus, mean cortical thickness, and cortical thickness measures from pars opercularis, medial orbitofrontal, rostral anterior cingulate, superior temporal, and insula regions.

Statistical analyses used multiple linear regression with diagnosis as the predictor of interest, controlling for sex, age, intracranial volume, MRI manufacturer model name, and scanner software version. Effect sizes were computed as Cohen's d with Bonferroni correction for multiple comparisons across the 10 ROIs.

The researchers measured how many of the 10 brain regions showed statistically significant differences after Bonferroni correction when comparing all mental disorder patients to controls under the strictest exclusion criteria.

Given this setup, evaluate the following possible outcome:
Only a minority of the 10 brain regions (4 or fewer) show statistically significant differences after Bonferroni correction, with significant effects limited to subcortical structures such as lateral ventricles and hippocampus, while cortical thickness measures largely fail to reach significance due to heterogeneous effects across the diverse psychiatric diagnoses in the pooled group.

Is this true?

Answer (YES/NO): NO